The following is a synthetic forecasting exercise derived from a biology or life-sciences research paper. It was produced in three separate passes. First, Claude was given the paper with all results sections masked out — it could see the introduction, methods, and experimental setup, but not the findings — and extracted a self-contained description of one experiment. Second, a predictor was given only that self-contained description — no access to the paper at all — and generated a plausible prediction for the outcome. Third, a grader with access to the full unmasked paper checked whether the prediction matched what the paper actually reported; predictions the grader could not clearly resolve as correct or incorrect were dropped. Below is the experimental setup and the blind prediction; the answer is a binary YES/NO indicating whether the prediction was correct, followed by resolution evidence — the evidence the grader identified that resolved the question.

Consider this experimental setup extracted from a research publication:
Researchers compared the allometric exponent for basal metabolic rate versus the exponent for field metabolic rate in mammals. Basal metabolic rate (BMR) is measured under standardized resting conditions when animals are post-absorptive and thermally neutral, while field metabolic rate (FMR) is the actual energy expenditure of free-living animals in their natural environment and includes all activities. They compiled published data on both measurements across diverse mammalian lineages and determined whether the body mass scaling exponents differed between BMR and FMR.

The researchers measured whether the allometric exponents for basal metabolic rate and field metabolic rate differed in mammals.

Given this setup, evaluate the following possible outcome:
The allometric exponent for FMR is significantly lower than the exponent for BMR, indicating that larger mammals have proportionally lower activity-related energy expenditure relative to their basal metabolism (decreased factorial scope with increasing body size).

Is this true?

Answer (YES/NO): NO